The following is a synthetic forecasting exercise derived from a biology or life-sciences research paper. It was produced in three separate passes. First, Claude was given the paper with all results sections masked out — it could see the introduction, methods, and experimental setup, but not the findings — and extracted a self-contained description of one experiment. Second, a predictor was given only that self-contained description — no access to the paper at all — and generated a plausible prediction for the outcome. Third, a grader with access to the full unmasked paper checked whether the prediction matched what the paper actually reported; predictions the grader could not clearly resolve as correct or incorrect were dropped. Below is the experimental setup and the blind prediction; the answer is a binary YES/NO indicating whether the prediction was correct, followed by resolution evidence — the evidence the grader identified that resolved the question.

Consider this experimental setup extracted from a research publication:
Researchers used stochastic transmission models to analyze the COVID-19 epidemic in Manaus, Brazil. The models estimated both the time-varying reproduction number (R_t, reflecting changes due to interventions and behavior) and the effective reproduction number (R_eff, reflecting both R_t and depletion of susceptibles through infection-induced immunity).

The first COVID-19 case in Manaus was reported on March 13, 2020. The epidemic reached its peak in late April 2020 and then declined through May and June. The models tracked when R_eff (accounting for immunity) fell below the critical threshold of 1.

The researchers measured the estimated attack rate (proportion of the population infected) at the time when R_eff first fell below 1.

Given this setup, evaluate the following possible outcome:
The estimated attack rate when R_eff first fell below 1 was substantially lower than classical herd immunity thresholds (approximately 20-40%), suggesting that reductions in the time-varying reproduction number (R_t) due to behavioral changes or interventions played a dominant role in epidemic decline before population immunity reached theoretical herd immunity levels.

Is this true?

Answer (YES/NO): NO